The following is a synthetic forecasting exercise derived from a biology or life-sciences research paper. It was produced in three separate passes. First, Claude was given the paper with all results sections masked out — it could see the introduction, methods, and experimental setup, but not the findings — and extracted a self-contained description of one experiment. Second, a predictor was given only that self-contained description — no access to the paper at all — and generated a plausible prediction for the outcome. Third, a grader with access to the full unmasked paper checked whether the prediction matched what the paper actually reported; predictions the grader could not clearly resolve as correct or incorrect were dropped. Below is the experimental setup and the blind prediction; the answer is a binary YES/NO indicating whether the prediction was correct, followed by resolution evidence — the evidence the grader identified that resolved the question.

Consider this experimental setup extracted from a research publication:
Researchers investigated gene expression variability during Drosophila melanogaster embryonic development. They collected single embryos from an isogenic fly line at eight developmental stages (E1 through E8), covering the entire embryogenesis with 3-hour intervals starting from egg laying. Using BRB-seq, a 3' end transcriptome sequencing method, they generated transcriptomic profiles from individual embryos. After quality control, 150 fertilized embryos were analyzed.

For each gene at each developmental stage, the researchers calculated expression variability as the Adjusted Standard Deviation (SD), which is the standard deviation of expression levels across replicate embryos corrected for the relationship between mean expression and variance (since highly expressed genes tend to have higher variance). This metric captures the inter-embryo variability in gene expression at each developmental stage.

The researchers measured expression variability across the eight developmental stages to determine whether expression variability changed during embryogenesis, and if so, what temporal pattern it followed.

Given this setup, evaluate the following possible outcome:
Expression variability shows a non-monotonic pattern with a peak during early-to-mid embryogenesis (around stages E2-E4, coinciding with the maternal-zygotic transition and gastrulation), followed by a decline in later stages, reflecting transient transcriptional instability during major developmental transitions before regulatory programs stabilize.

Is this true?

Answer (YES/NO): NO